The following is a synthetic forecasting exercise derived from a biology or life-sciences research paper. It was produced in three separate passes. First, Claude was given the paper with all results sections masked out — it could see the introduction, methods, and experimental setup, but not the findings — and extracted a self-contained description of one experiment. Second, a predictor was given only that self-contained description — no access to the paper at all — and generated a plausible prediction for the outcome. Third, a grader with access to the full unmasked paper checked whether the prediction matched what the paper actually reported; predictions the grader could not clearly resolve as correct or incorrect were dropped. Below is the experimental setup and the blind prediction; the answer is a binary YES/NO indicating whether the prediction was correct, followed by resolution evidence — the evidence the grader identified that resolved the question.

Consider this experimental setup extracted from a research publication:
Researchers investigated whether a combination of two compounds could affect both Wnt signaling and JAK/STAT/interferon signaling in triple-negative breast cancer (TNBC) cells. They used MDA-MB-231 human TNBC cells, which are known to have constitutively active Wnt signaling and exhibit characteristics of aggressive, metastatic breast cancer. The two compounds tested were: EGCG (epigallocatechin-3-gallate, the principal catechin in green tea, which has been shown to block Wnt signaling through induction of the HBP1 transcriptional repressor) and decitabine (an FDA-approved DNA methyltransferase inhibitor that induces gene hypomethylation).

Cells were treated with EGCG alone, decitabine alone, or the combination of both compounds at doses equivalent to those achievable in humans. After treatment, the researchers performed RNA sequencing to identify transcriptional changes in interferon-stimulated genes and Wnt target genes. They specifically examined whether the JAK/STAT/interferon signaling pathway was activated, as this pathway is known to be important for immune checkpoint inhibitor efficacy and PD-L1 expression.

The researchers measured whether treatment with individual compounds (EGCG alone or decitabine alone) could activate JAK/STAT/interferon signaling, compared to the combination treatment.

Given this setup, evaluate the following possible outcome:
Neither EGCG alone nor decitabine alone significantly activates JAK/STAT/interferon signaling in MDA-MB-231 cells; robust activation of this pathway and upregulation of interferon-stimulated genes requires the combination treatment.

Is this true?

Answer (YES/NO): NO